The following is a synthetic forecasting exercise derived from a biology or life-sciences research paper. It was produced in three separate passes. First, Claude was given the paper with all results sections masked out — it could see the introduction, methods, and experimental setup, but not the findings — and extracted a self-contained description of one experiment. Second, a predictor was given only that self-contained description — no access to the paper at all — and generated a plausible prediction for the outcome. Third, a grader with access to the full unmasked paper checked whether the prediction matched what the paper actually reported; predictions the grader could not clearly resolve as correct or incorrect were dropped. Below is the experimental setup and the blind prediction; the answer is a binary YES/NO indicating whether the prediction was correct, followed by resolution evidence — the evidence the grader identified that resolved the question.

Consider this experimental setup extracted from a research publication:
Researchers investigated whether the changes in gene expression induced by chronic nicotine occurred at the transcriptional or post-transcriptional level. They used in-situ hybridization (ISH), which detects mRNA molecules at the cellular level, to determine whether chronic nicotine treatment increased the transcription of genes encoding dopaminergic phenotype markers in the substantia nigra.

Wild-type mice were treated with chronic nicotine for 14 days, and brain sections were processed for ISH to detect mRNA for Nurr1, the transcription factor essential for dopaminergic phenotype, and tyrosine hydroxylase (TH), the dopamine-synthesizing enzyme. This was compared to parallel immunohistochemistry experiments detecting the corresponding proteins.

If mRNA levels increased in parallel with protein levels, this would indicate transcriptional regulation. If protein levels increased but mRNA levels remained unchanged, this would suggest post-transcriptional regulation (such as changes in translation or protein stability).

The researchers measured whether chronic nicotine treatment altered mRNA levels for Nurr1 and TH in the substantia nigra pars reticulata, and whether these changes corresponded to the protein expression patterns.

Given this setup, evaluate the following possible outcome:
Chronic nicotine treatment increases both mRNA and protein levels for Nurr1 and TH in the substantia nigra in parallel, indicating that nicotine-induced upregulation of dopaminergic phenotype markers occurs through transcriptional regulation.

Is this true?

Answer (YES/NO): NO